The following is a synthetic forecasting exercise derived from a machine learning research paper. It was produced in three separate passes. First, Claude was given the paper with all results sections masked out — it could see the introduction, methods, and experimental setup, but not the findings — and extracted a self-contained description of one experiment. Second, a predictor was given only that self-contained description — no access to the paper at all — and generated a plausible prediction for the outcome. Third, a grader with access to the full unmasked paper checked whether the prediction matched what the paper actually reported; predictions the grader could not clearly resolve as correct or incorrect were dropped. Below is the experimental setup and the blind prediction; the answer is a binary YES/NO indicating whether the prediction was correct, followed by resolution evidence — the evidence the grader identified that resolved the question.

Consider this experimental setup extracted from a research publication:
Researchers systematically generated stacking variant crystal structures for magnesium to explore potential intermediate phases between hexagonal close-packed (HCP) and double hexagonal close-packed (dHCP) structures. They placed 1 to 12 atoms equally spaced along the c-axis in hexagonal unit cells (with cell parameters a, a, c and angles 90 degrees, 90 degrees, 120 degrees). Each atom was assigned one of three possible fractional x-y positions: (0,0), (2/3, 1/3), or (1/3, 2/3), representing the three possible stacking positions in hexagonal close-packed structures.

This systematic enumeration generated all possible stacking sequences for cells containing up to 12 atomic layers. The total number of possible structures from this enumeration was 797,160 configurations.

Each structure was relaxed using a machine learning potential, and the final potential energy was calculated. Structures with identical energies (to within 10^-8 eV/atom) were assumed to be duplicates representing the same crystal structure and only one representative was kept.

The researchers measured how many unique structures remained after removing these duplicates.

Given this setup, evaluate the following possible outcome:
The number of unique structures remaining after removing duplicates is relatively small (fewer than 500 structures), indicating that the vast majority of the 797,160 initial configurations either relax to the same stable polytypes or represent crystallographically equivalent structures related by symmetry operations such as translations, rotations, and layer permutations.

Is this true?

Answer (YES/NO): NO